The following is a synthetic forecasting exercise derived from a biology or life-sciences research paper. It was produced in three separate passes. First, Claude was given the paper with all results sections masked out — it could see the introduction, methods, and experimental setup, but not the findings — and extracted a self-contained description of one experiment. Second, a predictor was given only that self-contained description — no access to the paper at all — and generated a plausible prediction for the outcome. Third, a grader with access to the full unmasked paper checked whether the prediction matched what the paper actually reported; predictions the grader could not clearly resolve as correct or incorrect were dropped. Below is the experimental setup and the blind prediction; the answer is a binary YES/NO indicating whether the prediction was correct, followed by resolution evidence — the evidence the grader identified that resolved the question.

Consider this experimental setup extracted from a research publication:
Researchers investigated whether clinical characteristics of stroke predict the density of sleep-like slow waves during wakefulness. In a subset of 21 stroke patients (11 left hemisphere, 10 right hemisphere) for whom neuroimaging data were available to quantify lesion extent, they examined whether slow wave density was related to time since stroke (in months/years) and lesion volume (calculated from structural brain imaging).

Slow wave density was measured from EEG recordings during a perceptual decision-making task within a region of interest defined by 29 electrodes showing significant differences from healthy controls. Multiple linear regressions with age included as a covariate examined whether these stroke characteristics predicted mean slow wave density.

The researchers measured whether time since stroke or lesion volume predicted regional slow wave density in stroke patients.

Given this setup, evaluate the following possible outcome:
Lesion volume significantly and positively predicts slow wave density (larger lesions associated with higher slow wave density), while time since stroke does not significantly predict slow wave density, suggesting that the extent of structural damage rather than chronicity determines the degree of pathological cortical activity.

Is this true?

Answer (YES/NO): NO